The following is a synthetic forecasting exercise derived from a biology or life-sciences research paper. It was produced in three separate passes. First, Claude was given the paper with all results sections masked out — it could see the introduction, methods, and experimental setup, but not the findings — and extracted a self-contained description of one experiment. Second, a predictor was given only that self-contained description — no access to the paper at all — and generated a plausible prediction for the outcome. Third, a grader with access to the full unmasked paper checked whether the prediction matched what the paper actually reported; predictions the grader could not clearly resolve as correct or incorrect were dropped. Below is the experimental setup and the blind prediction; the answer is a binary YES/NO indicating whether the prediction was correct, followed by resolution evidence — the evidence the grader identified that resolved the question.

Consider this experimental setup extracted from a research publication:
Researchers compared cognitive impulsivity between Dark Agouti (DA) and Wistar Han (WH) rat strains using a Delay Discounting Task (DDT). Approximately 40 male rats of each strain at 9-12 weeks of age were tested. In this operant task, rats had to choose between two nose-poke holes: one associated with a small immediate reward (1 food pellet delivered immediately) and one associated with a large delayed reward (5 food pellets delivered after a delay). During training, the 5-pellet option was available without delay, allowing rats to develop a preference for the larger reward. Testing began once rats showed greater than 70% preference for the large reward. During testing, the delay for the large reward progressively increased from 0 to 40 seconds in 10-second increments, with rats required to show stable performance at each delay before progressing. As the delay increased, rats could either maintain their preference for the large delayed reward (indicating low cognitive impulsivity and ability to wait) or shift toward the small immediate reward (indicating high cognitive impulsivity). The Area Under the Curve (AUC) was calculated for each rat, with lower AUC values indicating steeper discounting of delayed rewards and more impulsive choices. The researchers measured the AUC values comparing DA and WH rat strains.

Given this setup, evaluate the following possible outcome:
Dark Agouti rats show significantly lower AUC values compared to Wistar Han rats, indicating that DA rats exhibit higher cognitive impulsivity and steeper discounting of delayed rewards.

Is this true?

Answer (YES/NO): NO